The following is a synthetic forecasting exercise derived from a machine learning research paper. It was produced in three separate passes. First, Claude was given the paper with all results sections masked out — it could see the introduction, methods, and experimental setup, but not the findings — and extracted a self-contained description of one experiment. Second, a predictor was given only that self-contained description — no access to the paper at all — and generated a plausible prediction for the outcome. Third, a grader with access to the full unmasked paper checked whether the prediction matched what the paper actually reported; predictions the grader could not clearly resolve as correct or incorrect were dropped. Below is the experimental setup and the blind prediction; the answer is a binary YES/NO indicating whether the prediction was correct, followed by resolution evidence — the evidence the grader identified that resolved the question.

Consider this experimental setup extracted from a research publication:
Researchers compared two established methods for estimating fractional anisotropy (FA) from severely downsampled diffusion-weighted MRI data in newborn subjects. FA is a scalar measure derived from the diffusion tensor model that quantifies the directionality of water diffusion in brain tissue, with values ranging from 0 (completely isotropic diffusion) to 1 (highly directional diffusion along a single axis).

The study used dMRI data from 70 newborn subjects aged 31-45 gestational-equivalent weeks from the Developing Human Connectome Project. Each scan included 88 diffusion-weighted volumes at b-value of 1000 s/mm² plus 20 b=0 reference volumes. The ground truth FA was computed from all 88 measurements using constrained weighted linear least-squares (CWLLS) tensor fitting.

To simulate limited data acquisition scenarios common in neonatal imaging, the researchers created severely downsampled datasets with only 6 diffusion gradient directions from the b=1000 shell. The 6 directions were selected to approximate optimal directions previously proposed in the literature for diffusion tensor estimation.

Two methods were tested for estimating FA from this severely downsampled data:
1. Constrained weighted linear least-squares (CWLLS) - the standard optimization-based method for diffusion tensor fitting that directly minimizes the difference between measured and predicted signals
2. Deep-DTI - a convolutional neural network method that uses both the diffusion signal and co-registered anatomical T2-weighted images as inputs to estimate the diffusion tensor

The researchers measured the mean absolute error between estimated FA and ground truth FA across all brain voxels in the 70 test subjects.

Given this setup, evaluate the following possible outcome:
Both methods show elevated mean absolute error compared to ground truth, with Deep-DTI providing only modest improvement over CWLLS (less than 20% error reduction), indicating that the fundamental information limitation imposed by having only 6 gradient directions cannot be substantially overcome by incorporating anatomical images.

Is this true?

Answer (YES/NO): NO